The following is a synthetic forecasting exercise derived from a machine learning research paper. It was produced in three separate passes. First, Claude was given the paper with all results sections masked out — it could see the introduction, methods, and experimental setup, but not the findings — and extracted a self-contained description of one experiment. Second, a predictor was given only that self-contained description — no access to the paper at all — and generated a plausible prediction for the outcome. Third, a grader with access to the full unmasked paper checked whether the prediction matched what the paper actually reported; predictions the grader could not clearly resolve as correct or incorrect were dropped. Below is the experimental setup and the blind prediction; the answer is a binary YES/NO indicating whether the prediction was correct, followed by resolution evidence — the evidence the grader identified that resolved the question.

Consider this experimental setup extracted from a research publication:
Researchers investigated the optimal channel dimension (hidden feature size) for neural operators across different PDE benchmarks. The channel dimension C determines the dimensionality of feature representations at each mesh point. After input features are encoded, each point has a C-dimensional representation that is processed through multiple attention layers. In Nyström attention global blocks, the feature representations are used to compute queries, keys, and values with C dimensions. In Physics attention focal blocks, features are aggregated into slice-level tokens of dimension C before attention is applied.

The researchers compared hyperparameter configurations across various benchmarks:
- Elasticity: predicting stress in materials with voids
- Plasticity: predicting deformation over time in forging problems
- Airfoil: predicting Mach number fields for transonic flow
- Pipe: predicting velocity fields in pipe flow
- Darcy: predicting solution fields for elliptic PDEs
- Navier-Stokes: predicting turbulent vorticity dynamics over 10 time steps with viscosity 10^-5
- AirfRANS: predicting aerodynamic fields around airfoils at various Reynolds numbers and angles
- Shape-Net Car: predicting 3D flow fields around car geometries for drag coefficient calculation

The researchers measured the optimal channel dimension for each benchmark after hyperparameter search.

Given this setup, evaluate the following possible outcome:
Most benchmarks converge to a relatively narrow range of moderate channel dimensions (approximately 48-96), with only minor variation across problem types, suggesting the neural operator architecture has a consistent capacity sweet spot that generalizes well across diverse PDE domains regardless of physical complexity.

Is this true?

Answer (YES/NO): NO